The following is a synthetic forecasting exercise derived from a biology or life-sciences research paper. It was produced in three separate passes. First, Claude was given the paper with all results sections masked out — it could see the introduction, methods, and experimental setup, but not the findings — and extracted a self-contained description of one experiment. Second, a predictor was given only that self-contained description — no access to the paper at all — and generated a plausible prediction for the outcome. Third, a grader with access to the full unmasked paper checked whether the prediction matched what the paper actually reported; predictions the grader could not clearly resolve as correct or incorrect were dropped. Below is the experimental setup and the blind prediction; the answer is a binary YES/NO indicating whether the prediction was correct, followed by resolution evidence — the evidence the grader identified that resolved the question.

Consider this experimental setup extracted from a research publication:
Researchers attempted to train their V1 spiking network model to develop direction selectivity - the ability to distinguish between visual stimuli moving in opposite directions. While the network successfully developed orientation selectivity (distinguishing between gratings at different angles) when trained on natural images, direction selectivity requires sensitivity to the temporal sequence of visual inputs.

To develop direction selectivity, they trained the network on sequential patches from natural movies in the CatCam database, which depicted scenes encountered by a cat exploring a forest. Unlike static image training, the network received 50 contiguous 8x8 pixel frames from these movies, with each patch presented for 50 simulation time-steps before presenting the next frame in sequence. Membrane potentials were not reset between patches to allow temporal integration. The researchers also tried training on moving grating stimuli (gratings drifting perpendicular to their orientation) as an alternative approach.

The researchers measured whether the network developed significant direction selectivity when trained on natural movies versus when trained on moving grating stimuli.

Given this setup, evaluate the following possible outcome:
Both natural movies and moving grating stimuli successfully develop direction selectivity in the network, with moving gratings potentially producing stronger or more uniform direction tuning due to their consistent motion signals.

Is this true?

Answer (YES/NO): NO